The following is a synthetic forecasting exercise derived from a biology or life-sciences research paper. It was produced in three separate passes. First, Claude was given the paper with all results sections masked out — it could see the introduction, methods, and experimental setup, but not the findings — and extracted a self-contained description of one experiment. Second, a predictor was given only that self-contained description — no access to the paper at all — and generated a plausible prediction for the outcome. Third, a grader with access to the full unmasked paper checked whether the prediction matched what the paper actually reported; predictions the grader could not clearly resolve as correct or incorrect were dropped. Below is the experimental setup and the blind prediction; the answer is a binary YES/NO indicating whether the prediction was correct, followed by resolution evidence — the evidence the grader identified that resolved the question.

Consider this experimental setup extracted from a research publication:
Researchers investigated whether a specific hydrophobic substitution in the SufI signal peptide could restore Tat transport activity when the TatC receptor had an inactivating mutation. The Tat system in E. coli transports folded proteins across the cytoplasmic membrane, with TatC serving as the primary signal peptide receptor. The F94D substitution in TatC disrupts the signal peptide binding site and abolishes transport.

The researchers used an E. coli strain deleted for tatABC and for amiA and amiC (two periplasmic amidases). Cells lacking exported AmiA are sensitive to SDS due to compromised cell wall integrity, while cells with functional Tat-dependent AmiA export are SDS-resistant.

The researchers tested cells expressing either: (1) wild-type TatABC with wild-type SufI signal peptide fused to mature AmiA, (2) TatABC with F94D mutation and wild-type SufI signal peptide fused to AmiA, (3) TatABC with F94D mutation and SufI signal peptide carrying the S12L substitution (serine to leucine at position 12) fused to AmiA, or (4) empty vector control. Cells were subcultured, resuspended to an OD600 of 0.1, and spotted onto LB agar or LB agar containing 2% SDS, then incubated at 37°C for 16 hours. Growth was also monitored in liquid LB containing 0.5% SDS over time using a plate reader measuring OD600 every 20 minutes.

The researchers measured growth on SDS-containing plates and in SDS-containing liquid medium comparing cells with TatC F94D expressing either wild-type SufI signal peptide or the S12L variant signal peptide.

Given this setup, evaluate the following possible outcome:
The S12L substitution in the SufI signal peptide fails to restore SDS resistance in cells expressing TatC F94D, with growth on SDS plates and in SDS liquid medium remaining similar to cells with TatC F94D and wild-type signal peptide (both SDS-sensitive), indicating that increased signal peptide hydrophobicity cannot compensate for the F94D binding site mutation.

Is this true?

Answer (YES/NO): NO